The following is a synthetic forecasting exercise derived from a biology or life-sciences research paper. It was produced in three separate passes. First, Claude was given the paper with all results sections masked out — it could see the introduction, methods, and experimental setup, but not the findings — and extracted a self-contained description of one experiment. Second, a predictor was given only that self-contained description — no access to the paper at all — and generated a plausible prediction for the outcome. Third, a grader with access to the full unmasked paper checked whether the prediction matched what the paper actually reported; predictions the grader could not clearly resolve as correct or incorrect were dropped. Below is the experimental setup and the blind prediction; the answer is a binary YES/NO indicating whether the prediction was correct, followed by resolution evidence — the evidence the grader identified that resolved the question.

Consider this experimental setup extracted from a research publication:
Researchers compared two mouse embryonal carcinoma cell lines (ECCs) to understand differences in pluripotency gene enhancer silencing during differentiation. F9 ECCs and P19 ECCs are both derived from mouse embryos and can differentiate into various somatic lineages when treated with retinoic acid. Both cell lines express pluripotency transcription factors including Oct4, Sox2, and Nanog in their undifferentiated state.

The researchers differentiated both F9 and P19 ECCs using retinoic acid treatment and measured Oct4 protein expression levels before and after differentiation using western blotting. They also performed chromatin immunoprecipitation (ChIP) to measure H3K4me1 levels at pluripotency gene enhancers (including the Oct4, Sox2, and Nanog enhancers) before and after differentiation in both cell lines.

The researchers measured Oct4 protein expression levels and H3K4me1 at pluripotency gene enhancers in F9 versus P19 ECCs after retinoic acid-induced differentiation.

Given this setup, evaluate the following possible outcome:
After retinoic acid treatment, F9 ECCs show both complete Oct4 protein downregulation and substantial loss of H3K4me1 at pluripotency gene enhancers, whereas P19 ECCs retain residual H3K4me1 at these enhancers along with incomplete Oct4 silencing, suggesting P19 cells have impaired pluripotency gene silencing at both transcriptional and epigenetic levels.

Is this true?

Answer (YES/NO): NO